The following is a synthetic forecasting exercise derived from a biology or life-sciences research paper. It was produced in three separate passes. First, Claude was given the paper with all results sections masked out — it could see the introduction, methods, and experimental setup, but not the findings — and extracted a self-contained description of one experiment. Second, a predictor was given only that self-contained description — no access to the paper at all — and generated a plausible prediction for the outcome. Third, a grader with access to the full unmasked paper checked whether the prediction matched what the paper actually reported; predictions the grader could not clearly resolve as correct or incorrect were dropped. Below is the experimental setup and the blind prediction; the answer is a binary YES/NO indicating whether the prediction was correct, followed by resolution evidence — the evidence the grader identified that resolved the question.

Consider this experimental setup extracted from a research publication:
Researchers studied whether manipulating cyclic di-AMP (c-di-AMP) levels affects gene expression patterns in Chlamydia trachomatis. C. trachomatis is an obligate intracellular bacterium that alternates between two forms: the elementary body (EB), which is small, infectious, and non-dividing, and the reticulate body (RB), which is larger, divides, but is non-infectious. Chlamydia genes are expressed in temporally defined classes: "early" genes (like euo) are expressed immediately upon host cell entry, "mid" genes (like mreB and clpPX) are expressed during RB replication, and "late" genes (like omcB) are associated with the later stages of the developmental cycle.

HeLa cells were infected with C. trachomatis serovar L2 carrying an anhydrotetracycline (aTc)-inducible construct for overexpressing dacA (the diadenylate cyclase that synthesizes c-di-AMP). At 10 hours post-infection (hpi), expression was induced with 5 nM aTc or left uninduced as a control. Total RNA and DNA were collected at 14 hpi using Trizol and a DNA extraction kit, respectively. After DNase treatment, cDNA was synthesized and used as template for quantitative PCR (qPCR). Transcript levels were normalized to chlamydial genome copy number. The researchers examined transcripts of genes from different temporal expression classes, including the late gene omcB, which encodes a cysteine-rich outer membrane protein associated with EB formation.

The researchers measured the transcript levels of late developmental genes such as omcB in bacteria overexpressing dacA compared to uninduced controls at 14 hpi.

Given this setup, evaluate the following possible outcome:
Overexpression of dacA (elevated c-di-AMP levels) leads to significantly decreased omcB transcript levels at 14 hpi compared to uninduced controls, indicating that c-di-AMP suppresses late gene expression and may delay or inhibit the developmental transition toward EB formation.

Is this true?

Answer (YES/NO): NO